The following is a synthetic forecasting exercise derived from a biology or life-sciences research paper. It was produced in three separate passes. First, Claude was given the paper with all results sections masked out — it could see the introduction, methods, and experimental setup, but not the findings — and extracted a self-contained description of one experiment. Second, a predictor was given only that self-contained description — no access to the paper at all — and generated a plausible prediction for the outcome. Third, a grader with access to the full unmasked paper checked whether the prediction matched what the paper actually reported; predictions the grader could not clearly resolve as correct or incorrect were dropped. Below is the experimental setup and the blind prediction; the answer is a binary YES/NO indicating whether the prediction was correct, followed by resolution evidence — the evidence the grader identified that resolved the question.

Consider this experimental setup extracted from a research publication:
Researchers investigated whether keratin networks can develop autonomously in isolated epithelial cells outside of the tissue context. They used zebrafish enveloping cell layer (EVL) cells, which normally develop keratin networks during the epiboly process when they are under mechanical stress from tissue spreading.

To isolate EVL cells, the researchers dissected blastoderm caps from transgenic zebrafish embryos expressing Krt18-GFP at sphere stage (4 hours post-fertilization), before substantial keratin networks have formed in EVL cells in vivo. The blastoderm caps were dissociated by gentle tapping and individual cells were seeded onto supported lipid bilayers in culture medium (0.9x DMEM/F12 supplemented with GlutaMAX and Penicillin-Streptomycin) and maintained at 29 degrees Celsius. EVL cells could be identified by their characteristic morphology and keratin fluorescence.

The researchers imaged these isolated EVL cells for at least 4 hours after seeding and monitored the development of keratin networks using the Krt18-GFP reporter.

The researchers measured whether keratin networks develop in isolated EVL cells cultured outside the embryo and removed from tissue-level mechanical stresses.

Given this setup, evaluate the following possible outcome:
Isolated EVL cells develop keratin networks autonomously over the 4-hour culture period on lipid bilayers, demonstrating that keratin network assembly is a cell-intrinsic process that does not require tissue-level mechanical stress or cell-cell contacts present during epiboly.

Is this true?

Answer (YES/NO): NO